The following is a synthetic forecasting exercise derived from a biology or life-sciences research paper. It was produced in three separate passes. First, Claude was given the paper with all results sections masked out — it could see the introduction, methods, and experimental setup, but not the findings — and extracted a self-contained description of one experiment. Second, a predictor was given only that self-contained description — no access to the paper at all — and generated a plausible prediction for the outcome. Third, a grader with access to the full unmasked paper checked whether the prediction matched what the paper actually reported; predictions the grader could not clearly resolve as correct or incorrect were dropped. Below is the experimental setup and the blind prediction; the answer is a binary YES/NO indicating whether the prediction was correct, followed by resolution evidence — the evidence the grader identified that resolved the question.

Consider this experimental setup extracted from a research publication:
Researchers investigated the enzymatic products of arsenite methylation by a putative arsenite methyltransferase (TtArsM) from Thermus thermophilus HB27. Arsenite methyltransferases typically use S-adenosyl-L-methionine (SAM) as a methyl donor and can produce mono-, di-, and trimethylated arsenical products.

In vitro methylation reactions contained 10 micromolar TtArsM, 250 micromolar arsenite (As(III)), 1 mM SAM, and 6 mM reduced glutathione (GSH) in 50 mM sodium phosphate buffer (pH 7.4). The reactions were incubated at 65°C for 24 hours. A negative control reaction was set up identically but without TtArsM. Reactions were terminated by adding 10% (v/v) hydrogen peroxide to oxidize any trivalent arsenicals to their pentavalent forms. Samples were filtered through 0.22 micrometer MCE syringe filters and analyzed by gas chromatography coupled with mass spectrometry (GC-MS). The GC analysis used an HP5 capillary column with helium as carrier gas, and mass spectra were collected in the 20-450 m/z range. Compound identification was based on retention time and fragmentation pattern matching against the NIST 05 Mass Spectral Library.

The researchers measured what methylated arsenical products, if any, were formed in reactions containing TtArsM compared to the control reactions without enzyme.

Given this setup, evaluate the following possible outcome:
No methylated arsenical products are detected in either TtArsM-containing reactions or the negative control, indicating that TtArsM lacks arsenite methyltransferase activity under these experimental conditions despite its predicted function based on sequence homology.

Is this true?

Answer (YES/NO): NO